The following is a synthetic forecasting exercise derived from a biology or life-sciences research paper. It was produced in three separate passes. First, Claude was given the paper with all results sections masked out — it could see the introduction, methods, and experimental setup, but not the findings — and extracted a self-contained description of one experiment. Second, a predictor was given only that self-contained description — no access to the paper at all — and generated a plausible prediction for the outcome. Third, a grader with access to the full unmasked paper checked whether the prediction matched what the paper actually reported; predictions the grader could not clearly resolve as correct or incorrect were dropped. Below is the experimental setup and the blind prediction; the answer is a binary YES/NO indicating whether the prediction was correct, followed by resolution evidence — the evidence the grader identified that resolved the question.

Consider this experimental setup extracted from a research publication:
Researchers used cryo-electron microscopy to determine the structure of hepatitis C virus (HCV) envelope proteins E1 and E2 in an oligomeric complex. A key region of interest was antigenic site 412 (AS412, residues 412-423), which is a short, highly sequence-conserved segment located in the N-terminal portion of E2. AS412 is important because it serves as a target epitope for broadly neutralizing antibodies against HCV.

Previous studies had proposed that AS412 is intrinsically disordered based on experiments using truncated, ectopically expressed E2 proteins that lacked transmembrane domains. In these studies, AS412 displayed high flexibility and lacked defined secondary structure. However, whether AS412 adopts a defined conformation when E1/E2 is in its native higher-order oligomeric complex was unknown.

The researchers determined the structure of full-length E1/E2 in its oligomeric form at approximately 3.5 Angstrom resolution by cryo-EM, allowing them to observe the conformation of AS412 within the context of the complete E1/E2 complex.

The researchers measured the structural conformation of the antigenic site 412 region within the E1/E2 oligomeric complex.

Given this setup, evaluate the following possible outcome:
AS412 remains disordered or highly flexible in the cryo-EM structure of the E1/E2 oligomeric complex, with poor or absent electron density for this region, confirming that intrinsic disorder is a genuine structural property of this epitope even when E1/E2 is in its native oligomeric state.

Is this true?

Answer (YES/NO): NO